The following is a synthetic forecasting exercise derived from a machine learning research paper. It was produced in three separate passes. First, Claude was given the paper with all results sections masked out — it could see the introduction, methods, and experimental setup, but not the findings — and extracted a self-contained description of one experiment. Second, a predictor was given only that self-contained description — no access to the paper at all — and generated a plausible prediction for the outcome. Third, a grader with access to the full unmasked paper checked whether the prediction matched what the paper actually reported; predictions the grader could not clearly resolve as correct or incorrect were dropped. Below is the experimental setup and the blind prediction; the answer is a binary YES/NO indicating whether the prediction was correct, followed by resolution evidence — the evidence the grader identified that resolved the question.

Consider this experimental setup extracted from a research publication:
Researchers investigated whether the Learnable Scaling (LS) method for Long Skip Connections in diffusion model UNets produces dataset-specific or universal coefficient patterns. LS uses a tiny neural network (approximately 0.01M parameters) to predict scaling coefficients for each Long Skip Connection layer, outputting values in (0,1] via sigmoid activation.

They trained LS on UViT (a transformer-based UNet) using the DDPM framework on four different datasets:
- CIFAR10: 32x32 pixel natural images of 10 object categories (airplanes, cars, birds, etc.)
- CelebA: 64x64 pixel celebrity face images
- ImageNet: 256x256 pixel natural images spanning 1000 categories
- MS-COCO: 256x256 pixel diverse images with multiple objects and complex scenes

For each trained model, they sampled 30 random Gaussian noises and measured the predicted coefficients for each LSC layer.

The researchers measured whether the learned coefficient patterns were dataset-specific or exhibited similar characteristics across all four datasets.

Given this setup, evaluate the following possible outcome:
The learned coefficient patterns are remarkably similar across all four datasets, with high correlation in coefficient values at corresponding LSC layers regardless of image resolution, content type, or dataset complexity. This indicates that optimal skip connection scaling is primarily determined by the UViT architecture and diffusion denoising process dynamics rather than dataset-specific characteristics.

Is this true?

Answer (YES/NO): YES